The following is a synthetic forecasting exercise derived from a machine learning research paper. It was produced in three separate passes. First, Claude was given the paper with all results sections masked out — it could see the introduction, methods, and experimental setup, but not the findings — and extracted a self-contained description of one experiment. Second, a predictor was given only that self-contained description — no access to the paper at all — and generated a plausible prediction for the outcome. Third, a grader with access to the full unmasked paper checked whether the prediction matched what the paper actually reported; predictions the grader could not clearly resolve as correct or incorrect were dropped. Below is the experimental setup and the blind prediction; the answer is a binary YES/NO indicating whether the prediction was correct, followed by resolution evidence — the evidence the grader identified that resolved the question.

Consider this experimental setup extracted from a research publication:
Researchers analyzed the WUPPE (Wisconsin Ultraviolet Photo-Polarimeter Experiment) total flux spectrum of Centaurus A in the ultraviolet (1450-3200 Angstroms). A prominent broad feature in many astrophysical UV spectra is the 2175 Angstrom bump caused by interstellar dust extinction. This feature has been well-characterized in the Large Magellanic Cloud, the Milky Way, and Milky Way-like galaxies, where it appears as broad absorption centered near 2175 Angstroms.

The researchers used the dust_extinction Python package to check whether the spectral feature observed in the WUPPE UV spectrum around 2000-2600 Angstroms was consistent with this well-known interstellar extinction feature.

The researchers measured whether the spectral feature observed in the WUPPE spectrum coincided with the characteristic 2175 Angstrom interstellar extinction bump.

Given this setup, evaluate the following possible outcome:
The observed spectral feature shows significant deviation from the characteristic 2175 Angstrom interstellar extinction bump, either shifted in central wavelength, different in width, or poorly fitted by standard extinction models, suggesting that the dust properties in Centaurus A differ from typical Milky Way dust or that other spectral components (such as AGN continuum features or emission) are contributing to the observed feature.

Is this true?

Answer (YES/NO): YES